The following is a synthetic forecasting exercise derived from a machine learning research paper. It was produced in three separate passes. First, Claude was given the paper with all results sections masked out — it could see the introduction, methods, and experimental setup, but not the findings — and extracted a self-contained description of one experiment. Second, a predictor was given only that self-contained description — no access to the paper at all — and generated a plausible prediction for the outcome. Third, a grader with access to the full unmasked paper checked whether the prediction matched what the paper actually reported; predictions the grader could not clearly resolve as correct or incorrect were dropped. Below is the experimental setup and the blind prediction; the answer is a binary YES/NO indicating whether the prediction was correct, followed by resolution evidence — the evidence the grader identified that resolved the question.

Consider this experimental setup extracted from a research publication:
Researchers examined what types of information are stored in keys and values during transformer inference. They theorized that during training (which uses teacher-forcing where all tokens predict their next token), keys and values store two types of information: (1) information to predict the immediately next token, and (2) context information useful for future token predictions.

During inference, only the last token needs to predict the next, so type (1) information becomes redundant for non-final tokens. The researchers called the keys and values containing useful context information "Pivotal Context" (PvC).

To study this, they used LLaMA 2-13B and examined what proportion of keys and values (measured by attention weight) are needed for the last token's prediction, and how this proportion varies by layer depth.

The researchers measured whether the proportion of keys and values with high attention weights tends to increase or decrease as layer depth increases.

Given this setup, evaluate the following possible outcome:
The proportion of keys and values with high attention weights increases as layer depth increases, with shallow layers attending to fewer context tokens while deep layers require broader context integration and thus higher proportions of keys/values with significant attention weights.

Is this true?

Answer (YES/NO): NO